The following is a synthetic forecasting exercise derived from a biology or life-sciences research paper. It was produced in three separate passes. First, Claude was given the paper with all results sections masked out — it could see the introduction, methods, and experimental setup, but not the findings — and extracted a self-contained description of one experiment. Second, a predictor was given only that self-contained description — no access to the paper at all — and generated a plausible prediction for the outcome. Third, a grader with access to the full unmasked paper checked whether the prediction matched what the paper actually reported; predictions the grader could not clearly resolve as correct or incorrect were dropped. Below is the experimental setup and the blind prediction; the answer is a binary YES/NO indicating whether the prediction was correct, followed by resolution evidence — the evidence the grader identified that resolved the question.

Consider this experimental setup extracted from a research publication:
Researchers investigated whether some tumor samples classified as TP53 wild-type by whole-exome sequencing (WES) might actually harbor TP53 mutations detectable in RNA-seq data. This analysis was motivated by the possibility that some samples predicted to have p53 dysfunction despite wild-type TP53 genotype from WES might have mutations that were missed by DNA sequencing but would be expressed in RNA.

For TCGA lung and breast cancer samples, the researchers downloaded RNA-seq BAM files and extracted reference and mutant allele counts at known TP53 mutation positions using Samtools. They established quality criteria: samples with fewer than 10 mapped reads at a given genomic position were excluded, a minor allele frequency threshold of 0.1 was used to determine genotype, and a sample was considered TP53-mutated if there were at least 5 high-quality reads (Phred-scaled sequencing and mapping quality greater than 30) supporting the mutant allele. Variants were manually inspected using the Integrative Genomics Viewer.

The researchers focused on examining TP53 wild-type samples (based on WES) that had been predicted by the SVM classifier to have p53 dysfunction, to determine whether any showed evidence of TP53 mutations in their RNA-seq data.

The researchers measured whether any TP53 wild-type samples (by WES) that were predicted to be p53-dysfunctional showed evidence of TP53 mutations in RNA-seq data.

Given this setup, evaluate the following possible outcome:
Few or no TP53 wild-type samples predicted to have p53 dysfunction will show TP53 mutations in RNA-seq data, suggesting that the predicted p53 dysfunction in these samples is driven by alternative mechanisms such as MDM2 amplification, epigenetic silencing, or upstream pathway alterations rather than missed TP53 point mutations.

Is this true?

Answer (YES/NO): NO